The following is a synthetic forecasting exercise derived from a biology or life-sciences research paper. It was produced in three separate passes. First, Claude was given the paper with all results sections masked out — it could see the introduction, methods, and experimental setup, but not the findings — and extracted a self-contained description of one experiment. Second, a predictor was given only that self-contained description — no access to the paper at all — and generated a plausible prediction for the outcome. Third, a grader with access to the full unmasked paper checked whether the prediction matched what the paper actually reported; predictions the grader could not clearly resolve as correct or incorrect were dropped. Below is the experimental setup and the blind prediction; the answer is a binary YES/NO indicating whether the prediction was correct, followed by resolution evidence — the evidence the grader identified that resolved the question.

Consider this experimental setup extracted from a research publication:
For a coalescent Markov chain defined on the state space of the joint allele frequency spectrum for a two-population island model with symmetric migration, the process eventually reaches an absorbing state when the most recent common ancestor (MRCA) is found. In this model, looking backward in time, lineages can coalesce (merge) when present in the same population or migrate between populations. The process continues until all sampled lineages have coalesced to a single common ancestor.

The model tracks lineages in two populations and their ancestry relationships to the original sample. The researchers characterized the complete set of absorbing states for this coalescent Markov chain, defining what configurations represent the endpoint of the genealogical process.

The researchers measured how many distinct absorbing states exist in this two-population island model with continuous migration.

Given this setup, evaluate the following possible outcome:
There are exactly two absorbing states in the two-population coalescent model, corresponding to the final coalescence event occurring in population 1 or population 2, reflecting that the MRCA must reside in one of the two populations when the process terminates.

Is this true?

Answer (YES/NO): YES